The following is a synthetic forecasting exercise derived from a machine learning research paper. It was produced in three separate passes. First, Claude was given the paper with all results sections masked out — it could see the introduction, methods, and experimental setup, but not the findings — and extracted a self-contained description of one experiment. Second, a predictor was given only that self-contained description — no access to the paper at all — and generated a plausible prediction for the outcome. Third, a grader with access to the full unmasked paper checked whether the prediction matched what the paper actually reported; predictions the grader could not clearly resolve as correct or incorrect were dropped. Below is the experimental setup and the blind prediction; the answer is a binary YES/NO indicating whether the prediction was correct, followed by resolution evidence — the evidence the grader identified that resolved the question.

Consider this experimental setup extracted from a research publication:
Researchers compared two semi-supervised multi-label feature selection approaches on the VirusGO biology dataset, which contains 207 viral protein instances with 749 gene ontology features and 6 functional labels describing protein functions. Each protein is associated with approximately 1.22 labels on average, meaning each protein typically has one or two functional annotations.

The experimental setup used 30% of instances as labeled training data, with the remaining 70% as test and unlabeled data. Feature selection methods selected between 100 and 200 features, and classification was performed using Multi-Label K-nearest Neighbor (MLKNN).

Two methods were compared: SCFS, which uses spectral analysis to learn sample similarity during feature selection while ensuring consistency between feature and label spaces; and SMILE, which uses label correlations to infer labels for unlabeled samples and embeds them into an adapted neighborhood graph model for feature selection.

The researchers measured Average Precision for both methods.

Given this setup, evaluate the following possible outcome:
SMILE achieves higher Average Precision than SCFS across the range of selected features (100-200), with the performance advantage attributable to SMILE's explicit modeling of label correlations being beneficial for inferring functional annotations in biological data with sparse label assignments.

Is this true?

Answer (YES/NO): NO